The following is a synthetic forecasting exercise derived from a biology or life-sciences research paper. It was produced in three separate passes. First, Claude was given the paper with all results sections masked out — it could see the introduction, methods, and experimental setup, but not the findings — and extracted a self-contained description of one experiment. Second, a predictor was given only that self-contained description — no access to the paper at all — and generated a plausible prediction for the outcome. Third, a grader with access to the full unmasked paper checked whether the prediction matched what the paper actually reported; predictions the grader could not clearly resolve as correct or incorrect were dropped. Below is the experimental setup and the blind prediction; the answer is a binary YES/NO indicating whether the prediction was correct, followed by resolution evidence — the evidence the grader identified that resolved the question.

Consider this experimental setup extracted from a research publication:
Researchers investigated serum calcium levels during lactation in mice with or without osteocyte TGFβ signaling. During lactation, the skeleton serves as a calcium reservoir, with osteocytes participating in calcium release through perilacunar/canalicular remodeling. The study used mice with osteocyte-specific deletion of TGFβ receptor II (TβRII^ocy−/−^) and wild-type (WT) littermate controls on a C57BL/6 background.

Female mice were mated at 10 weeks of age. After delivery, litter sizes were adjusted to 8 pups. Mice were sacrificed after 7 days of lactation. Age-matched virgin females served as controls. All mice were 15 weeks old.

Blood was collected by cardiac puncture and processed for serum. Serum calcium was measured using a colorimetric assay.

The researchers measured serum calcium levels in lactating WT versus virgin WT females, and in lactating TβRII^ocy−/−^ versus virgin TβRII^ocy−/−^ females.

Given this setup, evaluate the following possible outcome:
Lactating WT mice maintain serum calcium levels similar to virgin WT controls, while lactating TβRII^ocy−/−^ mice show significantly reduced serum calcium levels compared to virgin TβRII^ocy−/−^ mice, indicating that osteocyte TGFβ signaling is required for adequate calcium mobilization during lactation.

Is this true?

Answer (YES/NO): NO